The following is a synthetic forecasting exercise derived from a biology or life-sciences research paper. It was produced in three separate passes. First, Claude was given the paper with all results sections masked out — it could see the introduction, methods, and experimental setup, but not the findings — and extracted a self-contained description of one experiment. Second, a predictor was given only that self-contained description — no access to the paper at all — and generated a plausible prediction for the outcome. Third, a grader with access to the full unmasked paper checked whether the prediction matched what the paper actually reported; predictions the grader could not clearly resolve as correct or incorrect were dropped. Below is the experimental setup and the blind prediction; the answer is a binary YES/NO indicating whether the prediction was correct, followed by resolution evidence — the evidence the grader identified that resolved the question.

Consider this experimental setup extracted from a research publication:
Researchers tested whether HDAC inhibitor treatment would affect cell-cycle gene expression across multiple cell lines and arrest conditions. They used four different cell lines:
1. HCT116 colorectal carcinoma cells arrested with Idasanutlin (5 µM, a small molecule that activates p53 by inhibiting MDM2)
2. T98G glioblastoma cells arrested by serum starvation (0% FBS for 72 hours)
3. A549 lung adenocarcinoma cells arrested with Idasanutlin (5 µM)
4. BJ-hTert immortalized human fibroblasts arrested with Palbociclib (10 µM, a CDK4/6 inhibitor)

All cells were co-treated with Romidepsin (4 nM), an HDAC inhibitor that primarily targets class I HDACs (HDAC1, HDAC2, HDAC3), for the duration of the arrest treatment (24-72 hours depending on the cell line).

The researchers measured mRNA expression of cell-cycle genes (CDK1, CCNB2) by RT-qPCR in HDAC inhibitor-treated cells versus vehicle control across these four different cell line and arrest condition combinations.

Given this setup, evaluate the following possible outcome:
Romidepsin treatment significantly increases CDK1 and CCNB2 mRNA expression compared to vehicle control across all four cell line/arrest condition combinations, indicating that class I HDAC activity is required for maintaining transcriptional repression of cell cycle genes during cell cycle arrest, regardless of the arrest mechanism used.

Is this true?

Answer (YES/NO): NO